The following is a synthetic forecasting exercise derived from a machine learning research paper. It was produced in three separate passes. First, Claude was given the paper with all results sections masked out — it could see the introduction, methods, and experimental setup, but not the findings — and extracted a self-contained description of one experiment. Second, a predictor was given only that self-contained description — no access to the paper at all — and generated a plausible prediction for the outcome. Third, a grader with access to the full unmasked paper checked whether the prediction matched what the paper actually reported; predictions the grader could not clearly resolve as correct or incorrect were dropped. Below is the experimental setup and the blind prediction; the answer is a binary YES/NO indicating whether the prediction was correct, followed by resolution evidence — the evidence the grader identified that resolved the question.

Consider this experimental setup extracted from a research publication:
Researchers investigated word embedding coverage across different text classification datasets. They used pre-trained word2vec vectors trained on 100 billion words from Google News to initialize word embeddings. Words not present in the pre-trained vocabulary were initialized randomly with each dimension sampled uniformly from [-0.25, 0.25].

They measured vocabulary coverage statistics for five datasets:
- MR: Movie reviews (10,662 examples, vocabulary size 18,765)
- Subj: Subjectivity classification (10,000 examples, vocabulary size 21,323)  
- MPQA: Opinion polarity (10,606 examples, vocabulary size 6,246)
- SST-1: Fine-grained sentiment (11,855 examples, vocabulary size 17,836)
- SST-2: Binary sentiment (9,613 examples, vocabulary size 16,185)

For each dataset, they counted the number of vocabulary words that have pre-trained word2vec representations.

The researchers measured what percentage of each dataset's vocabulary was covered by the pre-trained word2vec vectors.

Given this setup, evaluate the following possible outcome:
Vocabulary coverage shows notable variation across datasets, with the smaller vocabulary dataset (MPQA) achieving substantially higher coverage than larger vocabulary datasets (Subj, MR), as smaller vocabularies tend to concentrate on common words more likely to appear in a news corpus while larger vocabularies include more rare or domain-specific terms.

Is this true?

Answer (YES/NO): YES